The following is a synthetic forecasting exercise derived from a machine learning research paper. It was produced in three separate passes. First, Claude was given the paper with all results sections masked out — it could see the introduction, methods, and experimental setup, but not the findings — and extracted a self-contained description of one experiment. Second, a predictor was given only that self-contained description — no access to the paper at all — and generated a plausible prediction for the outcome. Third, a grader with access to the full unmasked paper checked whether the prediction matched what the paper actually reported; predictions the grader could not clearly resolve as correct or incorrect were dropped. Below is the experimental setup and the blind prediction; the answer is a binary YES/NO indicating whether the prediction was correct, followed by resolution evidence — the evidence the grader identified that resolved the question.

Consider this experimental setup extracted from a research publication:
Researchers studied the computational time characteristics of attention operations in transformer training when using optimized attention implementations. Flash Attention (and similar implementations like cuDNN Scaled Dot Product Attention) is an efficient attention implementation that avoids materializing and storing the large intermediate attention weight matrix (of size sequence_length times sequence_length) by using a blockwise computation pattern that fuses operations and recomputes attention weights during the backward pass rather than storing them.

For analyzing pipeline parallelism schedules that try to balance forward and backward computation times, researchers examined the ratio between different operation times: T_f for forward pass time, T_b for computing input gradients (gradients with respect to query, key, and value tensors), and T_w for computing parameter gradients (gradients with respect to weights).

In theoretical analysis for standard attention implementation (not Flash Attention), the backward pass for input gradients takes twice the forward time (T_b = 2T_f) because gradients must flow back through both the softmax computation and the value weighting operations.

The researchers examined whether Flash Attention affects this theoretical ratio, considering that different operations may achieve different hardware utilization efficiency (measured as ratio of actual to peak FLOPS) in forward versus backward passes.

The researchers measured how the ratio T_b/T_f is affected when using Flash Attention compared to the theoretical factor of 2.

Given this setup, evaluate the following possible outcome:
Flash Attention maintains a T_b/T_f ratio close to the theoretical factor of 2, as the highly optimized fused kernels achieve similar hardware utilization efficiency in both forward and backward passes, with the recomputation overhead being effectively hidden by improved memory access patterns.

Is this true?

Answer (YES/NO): NO